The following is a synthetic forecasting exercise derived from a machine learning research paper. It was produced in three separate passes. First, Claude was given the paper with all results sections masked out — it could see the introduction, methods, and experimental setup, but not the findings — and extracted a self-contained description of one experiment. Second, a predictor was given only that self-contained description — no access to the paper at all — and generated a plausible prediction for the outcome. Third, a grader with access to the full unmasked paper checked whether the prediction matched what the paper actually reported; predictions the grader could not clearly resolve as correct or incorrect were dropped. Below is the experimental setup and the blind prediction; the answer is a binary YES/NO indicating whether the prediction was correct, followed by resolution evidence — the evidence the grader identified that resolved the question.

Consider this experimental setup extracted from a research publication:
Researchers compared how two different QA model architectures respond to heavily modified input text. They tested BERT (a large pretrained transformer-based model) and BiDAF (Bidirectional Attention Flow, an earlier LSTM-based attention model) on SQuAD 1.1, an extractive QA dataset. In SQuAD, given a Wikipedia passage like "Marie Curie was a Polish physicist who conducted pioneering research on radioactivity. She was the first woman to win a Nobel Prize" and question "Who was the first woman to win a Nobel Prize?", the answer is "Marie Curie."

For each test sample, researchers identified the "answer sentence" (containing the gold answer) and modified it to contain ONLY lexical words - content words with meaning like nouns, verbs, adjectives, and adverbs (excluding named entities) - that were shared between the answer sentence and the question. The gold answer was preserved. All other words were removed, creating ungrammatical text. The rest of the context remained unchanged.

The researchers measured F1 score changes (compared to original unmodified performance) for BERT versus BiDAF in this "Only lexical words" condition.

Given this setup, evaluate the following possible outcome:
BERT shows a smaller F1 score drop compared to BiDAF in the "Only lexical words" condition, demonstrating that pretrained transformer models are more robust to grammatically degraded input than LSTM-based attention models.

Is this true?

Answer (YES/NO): NO